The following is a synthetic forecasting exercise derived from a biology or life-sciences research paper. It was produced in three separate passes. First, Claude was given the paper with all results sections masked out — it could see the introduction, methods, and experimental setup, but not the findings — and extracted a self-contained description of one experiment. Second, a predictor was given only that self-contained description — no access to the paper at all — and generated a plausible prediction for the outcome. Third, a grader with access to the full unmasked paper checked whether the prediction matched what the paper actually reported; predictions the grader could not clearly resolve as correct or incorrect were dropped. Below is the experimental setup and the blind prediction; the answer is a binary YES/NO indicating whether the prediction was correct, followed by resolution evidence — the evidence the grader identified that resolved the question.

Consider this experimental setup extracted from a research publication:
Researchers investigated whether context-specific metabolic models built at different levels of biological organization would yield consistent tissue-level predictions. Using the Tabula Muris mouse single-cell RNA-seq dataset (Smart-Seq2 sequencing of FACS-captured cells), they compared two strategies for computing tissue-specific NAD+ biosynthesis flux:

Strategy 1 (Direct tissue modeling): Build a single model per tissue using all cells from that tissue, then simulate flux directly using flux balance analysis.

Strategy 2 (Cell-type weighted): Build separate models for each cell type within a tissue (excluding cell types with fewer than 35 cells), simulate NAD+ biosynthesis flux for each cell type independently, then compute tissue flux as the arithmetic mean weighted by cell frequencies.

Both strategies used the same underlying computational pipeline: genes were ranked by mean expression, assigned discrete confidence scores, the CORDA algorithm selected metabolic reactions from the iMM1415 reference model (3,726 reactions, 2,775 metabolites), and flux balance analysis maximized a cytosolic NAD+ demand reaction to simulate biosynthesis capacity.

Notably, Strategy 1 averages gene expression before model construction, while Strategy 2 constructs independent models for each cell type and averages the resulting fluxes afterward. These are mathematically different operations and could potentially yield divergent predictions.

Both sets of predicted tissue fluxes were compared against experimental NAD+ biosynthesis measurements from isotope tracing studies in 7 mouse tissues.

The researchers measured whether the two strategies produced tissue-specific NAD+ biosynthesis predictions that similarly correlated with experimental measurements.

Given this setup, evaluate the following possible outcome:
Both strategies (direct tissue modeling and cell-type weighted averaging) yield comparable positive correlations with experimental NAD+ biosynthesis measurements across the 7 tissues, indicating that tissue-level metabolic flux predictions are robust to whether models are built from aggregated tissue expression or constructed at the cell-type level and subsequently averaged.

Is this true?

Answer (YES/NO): YES